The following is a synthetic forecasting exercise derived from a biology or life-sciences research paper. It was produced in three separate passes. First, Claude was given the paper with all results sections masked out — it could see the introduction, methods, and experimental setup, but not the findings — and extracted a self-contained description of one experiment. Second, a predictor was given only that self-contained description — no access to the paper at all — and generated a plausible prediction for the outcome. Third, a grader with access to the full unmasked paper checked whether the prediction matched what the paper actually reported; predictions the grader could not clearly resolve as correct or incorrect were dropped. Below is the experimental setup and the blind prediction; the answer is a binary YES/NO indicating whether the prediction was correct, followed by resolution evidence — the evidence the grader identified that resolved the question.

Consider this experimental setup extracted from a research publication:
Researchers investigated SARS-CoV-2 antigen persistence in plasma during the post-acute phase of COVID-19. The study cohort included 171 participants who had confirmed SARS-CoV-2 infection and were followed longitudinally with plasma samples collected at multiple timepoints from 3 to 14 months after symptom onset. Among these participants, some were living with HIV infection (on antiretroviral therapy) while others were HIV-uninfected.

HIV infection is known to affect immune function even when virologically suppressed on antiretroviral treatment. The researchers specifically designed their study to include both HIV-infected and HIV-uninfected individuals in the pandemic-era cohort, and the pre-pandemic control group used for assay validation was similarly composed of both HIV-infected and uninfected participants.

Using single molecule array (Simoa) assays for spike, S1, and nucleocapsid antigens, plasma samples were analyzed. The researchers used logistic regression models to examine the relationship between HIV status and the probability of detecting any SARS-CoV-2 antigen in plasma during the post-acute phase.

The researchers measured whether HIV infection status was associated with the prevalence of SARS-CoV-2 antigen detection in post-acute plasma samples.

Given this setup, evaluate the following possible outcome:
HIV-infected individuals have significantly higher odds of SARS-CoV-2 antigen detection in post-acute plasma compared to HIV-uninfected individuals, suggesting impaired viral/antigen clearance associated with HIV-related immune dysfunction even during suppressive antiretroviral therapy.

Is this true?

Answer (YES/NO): NO